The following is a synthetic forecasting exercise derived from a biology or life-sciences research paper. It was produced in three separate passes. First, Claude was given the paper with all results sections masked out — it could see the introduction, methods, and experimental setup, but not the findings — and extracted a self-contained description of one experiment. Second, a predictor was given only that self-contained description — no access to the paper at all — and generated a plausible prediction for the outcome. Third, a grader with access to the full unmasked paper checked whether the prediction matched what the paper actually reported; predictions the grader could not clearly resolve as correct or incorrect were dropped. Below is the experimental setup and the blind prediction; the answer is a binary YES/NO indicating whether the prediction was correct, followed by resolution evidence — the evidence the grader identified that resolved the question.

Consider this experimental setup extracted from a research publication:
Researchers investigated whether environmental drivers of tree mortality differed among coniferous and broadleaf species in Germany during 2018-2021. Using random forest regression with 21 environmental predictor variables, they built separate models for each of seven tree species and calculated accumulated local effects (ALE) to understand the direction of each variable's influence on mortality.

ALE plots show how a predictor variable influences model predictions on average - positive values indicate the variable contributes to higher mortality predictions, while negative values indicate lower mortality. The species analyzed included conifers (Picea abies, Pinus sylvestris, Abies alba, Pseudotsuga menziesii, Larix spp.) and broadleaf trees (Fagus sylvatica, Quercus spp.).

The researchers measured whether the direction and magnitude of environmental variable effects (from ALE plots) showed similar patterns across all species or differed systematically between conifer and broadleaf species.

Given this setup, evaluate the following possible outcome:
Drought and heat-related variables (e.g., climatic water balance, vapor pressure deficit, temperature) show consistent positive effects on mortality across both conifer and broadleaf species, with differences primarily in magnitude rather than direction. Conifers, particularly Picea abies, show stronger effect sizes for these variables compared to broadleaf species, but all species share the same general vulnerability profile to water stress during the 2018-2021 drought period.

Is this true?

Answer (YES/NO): NO